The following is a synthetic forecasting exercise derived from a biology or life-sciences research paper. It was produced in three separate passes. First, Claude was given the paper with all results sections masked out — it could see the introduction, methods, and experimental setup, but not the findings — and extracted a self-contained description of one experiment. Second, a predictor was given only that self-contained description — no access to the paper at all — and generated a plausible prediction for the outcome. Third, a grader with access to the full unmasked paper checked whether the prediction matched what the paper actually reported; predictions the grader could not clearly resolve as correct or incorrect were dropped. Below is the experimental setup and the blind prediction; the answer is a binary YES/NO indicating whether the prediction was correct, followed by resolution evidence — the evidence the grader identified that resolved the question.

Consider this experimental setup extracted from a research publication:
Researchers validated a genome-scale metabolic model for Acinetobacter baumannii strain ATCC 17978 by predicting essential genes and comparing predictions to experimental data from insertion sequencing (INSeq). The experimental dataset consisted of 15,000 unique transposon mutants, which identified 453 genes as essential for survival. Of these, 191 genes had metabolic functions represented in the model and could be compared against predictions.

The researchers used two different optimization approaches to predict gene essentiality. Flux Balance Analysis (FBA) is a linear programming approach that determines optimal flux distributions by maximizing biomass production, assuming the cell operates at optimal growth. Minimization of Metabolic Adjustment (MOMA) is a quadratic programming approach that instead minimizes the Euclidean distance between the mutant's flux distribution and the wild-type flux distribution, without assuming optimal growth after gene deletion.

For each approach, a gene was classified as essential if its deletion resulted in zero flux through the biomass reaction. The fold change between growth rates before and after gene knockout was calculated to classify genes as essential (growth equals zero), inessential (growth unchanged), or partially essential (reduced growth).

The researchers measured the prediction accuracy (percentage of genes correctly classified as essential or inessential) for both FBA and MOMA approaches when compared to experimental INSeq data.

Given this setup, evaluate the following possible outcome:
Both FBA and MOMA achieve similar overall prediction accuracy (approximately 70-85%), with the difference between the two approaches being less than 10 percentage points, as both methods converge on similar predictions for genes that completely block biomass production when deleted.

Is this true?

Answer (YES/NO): NO